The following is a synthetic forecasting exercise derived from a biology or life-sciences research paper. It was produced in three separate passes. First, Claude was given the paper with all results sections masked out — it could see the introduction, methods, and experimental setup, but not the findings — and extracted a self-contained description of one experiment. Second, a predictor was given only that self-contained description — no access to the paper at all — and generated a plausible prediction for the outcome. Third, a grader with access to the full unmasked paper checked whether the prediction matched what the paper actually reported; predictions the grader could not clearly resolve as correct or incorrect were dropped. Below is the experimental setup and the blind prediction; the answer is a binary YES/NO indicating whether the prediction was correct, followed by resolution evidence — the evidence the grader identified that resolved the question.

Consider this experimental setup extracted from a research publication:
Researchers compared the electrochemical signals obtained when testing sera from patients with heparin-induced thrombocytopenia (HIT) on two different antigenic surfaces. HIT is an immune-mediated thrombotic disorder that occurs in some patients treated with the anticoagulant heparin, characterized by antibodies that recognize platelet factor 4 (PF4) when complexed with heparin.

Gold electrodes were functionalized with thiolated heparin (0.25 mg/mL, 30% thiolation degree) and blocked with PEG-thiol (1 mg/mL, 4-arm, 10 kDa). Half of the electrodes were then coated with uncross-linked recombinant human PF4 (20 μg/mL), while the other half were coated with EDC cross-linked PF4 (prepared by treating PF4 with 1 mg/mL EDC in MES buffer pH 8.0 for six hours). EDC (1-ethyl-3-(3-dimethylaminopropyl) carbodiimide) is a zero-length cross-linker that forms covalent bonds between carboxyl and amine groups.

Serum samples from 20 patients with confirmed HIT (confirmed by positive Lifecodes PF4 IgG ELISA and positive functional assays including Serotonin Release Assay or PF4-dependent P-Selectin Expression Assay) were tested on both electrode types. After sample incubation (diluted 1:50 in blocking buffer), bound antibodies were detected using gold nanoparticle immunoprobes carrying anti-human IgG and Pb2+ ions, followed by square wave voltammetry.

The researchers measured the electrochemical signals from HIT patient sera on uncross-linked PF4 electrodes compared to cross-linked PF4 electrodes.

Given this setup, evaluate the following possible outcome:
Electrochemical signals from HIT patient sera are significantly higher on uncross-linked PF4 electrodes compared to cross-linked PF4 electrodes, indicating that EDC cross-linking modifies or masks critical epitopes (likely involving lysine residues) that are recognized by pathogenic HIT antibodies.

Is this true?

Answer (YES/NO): YES